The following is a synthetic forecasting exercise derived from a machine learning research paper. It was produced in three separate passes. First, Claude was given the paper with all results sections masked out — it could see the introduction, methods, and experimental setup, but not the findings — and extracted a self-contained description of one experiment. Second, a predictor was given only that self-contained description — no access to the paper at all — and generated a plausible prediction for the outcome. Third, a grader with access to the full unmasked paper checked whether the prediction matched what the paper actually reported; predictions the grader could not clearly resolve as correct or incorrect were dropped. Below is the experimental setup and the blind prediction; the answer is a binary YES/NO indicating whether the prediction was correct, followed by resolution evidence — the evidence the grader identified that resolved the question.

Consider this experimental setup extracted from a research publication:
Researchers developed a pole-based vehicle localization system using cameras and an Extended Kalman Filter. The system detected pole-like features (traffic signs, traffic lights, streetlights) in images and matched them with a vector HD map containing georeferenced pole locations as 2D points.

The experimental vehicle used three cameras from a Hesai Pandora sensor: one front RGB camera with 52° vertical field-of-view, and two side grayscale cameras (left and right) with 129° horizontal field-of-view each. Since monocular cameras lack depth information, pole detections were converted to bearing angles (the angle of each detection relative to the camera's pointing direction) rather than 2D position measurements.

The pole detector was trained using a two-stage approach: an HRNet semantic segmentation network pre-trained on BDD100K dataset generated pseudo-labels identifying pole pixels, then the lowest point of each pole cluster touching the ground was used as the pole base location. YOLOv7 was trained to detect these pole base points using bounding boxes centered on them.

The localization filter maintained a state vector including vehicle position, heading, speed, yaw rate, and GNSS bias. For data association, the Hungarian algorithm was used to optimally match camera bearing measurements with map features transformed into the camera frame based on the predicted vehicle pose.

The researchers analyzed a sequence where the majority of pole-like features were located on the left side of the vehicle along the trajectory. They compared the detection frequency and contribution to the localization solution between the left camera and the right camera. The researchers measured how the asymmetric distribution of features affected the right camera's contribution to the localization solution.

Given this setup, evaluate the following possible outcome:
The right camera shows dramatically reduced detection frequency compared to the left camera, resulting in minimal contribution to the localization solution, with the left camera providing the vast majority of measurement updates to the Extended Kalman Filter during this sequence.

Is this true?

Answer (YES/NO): YES